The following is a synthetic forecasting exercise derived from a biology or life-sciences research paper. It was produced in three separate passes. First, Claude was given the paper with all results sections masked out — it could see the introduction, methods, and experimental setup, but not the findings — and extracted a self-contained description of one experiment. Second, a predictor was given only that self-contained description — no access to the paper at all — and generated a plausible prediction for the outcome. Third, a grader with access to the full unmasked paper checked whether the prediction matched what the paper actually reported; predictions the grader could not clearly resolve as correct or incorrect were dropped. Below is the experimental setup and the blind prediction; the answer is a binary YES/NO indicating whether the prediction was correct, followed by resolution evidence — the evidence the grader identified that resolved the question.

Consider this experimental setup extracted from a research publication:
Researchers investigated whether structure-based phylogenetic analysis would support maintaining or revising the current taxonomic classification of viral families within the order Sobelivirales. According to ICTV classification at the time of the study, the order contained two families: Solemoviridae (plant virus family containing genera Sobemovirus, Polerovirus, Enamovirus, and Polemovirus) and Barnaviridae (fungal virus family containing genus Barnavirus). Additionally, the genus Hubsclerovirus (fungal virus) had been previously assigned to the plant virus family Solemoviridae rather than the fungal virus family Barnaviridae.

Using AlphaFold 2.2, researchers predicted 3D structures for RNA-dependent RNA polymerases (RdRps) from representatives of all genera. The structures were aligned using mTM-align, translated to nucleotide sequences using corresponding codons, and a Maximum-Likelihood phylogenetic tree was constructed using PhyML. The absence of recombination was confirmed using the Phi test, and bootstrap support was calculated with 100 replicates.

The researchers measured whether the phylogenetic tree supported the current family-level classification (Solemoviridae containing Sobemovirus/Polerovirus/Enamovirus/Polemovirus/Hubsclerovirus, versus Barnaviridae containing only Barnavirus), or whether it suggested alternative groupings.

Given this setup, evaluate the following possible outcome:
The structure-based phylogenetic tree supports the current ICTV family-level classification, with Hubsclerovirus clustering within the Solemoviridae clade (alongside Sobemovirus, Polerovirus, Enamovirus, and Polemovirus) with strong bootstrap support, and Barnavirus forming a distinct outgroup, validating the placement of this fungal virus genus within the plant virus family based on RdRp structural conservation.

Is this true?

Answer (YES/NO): NO